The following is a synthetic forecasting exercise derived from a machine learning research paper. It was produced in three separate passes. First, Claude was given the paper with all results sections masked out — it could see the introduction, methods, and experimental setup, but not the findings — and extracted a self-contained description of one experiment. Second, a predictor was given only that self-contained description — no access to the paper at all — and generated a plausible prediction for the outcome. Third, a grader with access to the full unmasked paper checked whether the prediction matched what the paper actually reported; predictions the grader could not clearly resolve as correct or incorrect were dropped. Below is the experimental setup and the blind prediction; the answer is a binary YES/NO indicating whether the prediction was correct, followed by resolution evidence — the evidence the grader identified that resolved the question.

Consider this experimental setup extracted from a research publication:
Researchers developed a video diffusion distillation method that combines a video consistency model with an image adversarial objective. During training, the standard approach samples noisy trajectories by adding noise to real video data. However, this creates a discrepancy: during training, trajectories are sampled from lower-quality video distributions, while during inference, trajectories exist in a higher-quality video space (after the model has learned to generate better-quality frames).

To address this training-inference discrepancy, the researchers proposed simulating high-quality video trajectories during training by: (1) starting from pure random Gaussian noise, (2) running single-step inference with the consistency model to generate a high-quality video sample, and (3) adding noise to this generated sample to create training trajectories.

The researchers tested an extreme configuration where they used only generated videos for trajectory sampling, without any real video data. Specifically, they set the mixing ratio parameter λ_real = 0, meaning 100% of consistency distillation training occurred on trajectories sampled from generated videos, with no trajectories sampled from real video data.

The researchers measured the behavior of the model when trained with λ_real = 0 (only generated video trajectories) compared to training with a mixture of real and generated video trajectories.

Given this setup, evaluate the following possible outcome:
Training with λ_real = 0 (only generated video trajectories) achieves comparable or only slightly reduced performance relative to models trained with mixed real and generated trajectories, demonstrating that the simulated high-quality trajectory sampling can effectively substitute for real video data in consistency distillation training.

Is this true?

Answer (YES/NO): NO